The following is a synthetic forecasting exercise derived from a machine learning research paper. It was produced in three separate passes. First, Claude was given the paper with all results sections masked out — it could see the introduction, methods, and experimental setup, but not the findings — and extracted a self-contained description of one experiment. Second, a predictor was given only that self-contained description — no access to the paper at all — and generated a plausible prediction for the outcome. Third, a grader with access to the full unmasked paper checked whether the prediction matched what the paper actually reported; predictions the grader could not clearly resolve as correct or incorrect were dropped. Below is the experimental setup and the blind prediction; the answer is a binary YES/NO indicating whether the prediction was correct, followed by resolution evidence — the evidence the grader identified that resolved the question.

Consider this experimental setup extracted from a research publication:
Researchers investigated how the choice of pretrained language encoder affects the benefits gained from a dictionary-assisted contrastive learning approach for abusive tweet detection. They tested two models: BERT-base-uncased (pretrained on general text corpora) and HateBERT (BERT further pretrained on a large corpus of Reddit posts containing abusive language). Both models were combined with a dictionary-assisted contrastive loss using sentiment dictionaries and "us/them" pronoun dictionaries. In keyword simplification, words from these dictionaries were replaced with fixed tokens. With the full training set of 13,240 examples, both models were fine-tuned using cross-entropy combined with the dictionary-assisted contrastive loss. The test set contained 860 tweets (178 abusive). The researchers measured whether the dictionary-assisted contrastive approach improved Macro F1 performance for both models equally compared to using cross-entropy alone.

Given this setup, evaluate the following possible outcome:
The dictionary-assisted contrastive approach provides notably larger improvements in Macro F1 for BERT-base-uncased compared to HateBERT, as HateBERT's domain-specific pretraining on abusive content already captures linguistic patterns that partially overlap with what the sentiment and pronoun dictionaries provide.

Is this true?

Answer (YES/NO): YES